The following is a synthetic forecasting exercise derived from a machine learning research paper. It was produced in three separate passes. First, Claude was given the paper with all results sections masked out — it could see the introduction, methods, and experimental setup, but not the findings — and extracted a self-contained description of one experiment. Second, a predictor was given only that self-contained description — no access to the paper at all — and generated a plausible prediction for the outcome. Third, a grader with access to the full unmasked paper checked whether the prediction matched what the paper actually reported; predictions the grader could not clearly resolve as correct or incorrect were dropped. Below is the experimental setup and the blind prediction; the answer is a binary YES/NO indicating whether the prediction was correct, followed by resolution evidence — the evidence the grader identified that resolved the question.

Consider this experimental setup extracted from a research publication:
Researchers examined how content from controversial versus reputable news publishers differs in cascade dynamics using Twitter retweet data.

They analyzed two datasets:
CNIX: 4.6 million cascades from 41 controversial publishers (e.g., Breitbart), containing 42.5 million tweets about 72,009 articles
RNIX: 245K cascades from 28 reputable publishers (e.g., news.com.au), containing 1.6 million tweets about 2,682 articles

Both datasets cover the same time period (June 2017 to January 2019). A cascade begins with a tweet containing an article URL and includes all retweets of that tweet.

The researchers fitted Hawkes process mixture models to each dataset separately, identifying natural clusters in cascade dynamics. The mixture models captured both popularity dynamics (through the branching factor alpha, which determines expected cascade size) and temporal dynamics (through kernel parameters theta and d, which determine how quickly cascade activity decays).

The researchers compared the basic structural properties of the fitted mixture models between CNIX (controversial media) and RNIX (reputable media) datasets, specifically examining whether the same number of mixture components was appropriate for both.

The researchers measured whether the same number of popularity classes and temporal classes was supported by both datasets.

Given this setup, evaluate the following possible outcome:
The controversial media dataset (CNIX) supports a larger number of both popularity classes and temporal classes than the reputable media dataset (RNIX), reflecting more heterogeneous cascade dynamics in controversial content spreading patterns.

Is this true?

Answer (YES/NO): NO